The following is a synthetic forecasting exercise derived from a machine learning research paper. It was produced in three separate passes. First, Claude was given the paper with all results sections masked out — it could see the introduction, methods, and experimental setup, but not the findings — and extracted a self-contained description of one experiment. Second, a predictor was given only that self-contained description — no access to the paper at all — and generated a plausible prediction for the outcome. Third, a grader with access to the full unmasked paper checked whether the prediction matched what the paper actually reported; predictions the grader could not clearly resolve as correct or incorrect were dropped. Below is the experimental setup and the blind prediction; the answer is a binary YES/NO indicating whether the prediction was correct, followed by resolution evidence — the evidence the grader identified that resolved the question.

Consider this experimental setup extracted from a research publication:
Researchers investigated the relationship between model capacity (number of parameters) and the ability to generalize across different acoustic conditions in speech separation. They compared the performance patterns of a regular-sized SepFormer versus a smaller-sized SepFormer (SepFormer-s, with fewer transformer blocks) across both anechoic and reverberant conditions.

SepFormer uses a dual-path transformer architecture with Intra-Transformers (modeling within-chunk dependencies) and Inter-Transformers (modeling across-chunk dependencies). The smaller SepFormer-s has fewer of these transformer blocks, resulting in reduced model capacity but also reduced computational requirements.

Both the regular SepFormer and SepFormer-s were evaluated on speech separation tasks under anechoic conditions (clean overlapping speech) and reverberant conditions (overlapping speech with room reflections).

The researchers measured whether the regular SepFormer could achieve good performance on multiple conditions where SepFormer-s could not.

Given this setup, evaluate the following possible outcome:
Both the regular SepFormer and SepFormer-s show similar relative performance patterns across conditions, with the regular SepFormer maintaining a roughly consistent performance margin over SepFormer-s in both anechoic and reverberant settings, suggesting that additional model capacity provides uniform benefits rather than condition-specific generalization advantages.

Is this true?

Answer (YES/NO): NO